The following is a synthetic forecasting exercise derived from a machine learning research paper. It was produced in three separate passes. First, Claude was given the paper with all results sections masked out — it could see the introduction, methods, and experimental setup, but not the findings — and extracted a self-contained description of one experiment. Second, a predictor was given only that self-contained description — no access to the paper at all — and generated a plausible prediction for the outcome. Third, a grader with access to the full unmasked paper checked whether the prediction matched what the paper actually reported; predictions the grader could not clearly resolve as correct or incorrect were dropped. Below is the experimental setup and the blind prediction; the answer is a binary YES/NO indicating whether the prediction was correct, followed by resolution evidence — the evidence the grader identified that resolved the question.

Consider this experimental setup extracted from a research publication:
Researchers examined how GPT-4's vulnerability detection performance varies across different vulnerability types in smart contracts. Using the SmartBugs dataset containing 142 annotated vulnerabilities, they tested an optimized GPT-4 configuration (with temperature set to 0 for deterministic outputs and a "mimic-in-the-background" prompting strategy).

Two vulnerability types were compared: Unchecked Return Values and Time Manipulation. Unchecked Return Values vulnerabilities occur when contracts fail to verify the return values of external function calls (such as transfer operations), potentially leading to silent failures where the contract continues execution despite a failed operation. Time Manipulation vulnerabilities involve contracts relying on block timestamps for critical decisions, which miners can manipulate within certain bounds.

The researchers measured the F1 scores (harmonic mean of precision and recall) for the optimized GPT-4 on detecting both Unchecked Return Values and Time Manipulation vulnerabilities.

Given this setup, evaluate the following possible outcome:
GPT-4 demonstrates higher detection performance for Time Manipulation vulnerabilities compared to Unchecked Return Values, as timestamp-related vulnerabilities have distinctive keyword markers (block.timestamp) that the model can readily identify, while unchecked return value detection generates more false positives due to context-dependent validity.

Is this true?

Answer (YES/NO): NO